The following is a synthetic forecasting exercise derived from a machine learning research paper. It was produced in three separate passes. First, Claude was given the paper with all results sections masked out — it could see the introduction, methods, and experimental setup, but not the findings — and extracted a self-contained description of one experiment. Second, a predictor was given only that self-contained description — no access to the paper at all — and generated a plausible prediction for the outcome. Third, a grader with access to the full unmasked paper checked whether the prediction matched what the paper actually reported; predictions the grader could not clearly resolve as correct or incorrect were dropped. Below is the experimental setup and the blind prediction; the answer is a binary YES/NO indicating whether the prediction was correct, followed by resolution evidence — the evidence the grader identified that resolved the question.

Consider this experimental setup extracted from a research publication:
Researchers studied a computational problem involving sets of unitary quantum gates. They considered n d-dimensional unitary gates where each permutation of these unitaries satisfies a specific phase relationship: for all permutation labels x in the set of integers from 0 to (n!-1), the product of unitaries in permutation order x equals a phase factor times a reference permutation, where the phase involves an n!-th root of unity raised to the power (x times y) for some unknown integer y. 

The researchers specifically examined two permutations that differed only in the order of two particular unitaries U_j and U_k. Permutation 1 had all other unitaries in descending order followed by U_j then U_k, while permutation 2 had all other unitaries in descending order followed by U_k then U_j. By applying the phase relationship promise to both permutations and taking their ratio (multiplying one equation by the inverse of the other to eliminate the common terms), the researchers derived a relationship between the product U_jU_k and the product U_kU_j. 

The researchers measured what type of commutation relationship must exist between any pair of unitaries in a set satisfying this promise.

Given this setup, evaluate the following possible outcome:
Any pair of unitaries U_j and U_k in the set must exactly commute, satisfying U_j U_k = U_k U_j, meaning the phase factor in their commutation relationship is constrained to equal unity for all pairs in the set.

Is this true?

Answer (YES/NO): NO